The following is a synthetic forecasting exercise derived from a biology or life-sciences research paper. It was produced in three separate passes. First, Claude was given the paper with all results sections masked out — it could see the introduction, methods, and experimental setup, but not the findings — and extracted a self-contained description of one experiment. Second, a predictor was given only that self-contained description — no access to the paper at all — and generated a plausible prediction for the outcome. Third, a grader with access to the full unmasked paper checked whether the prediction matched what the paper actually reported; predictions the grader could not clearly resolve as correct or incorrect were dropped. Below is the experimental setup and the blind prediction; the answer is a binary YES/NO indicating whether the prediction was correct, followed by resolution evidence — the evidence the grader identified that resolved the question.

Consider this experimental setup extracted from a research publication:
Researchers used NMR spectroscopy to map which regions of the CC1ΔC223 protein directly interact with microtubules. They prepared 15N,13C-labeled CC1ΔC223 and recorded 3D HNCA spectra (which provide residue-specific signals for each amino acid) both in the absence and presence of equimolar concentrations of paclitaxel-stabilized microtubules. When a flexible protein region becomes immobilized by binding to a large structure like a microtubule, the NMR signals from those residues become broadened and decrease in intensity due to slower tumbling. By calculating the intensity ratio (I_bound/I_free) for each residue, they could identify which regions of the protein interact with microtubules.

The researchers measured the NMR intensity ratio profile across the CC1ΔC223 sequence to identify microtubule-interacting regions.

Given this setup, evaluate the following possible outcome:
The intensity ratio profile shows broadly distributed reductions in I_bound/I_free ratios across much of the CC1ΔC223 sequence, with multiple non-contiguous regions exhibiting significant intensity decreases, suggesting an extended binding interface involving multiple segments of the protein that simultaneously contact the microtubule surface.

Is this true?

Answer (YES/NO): NO